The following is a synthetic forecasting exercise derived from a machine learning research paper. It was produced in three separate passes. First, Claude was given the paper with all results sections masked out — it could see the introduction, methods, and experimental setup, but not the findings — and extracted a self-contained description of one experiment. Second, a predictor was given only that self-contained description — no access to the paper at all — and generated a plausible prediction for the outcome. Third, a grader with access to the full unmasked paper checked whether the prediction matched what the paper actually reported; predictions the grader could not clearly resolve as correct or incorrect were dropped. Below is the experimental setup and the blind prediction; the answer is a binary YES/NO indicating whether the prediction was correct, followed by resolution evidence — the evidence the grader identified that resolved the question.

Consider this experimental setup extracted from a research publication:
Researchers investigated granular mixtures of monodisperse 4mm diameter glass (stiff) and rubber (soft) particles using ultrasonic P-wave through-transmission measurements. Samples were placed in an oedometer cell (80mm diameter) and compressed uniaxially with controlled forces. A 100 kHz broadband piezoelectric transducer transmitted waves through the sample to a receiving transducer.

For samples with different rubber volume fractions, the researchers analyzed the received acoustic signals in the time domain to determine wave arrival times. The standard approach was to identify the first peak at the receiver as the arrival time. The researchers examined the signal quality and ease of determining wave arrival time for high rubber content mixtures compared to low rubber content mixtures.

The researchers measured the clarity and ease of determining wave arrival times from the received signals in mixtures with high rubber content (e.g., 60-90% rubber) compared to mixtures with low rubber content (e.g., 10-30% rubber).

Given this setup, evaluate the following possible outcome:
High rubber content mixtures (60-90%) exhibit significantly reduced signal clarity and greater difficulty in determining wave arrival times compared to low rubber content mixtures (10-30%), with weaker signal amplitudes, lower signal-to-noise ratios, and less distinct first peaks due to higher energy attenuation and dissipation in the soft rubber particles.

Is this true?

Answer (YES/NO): NO